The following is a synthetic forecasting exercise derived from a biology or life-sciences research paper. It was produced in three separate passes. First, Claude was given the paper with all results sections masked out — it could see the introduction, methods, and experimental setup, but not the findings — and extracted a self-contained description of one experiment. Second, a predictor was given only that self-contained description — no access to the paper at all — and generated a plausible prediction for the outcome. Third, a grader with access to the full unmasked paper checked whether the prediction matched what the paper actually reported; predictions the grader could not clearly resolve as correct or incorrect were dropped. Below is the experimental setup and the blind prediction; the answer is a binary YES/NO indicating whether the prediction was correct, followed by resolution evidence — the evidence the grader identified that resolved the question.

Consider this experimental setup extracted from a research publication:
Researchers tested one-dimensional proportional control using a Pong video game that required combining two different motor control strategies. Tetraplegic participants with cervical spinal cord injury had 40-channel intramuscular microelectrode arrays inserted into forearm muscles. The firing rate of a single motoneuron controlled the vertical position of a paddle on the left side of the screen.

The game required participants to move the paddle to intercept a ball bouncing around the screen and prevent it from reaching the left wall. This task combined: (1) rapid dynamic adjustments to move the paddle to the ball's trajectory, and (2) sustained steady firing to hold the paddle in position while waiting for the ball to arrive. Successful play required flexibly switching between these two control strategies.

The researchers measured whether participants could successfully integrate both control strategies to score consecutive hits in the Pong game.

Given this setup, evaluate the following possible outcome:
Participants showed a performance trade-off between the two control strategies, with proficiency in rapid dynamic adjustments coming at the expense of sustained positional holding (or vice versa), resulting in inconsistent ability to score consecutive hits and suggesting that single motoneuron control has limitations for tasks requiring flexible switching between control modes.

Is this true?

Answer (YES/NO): NO